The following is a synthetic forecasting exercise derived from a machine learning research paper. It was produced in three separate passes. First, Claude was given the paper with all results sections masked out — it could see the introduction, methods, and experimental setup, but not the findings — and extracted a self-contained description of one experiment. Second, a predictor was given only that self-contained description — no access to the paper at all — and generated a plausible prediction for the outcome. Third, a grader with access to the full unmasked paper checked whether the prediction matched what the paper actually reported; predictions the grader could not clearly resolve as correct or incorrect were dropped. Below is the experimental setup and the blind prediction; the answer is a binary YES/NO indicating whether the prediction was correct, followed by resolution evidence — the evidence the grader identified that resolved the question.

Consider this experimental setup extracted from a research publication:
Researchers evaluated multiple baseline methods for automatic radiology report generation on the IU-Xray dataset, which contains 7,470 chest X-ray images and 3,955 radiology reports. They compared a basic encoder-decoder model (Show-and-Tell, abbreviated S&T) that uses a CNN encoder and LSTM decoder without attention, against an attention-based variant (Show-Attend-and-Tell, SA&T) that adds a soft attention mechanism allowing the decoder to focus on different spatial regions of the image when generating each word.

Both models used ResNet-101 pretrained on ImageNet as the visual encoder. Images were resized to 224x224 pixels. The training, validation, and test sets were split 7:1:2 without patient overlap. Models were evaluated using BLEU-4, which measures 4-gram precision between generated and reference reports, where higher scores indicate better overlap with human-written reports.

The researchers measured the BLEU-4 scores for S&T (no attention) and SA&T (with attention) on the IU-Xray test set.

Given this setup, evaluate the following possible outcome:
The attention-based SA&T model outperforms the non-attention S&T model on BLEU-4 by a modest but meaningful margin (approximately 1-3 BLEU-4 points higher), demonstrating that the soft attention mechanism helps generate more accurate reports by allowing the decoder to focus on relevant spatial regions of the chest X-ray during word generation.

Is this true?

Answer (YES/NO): NO